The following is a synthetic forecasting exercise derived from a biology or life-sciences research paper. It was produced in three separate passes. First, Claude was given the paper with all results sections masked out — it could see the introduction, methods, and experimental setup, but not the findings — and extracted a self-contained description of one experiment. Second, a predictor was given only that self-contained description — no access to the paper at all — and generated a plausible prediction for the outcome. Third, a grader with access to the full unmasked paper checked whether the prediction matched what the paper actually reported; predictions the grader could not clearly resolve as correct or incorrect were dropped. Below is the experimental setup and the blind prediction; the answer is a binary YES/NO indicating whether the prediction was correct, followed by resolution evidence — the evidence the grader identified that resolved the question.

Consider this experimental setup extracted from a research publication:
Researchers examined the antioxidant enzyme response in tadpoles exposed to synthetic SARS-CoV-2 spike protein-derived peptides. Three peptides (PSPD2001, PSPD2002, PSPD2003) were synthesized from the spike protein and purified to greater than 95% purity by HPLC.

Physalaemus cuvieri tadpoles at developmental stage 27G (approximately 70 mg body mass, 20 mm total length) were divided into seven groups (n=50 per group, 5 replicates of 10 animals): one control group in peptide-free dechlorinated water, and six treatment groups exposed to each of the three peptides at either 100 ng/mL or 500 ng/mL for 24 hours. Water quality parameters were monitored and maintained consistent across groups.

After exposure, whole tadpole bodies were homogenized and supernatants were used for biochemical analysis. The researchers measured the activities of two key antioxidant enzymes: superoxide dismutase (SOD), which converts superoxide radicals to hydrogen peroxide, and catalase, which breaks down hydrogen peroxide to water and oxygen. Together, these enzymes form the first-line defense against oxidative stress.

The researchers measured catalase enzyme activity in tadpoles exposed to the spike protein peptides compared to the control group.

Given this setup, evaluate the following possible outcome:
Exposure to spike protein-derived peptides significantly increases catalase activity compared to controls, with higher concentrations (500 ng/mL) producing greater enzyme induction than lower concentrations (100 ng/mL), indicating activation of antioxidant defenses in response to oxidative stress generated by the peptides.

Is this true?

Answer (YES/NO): NO